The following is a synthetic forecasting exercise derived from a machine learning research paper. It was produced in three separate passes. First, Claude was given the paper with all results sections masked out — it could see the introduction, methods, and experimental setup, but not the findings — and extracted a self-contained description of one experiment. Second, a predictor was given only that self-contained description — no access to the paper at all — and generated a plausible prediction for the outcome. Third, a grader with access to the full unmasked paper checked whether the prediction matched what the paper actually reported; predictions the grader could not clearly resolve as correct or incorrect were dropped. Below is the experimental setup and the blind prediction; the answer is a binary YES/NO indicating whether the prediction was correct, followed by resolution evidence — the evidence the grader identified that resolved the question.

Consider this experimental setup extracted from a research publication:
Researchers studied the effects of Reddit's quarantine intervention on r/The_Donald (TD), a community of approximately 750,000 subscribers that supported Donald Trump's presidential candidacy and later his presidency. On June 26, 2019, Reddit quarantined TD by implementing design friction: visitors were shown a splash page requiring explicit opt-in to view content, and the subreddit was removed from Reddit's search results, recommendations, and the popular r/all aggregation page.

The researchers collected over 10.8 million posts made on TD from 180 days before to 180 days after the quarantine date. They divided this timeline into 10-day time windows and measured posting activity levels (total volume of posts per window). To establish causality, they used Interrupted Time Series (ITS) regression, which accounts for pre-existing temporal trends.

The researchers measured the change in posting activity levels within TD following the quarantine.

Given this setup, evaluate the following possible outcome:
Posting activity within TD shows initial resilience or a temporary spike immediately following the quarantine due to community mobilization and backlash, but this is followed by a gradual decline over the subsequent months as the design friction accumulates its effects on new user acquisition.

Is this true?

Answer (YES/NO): NO